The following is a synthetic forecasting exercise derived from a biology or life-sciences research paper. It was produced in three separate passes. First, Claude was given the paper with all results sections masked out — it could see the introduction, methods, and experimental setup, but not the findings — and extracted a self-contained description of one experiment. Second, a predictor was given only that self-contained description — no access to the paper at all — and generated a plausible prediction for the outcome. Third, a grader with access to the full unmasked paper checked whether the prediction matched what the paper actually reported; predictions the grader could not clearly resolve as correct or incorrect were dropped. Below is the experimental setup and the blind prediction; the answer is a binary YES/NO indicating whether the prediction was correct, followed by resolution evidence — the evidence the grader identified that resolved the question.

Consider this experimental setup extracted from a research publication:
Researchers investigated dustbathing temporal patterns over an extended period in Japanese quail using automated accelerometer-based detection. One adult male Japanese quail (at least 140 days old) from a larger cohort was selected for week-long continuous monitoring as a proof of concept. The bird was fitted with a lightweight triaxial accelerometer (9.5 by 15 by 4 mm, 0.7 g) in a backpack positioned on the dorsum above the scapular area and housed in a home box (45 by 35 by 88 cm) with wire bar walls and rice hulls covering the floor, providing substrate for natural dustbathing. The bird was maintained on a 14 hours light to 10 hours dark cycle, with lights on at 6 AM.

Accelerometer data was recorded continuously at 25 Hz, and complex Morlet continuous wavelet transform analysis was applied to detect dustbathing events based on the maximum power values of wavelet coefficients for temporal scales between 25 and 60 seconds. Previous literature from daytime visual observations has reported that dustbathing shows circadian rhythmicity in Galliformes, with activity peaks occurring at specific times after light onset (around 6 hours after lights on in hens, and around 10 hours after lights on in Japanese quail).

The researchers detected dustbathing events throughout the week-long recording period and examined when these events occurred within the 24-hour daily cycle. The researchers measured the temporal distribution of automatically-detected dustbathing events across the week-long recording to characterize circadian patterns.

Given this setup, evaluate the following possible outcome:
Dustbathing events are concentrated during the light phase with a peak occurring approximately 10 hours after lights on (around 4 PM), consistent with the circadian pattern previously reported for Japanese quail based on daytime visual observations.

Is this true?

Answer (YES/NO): YES